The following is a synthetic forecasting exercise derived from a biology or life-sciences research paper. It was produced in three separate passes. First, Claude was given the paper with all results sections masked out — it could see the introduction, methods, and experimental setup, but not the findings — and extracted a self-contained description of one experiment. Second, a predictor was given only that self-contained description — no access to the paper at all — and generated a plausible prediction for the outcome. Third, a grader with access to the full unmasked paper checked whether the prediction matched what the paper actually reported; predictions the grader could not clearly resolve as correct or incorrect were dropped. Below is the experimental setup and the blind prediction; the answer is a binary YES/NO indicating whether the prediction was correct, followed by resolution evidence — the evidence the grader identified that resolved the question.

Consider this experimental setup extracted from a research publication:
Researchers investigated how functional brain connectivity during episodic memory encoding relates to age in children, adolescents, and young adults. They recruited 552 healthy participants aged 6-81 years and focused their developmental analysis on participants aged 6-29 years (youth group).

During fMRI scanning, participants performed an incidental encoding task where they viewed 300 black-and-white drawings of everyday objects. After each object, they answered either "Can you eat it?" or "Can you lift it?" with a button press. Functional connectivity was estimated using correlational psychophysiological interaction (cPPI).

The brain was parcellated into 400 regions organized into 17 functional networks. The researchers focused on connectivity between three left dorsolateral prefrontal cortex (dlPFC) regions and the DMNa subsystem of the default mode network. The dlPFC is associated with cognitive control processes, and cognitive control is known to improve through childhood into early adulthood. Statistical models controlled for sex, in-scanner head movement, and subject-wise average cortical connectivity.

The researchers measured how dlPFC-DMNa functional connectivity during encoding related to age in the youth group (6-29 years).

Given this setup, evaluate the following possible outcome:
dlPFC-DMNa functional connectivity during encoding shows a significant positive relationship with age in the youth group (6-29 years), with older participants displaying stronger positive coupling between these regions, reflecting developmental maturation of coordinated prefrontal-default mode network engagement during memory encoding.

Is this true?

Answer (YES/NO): NO